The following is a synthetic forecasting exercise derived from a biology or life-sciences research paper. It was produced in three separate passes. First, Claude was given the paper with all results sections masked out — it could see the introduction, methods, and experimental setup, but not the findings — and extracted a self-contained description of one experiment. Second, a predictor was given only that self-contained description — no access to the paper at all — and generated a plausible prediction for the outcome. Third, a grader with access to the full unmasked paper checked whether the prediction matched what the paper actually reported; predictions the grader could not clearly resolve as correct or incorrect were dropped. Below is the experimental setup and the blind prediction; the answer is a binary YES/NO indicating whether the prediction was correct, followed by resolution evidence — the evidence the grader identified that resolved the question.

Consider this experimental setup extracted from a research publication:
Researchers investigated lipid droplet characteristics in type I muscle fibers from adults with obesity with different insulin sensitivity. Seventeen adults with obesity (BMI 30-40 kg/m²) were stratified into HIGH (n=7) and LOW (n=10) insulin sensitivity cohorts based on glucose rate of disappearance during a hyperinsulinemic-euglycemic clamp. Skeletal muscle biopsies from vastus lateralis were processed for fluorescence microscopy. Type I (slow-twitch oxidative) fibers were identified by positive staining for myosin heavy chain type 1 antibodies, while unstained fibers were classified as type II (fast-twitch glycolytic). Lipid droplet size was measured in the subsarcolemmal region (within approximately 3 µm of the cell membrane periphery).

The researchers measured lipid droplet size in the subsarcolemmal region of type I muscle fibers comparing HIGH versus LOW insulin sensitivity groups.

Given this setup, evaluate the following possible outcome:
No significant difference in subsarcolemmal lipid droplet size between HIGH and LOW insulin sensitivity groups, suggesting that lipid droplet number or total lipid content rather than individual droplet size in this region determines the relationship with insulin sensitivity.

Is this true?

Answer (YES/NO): NO